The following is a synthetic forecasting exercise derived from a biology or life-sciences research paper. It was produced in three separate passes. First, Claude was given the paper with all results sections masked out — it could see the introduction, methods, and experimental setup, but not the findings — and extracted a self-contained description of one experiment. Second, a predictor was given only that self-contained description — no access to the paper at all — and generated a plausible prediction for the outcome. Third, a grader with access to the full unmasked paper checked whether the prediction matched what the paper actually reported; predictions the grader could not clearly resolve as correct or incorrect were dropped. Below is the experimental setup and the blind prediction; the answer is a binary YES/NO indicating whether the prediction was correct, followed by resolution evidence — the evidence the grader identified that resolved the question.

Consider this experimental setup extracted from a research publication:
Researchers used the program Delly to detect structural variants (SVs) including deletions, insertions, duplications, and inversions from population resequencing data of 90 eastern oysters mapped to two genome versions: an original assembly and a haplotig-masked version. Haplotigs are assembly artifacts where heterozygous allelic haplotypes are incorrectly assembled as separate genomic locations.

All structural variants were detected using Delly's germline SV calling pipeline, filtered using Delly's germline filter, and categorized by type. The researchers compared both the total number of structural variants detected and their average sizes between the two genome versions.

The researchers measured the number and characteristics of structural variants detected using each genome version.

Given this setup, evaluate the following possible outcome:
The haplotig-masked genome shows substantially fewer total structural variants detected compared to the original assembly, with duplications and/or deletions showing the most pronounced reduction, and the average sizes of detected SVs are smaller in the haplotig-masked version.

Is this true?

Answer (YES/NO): NO